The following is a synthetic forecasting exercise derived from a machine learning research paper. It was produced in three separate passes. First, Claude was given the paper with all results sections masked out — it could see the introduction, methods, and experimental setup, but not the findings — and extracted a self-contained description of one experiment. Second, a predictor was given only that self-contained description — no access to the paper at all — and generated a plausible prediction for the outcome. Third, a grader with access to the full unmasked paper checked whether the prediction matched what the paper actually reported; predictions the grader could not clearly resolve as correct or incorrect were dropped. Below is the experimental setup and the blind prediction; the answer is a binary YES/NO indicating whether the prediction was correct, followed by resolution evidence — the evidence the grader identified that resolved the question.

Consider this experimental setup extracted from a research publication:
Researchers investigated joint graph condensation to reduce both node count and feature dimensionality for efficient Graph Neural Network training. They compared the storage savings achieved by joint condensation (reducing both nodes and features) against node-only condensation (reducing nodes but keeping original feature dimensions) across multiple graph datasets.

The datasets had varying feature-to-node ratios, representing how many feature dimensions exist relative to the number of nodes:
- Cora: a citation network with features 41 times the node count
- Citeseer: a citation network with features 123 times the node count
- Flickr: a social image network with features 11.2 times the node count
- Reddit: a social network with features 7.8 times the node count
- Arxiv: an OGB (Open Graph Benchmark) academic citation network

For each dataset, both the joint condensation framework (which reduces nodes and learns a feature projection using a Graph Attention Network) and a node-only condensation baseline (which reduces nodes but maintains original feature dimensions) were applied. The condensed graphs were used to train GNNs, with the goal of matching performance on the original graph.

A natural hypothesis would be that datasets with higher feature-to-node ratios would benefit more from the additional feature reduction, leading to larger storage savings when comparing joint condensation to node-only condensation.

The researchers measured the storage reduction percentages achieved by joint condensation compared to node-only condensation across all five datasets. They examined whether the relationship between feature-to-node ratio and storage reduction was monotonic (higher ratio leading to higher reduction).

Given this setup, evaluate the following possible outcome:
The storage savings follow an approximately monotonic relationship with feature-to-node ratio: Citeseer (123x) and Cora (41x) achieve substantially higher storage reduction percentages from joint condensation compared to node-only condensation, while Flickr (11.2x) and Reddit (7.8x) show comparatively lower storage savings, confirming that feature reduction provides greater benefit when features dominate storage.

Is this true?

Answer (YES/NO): NO